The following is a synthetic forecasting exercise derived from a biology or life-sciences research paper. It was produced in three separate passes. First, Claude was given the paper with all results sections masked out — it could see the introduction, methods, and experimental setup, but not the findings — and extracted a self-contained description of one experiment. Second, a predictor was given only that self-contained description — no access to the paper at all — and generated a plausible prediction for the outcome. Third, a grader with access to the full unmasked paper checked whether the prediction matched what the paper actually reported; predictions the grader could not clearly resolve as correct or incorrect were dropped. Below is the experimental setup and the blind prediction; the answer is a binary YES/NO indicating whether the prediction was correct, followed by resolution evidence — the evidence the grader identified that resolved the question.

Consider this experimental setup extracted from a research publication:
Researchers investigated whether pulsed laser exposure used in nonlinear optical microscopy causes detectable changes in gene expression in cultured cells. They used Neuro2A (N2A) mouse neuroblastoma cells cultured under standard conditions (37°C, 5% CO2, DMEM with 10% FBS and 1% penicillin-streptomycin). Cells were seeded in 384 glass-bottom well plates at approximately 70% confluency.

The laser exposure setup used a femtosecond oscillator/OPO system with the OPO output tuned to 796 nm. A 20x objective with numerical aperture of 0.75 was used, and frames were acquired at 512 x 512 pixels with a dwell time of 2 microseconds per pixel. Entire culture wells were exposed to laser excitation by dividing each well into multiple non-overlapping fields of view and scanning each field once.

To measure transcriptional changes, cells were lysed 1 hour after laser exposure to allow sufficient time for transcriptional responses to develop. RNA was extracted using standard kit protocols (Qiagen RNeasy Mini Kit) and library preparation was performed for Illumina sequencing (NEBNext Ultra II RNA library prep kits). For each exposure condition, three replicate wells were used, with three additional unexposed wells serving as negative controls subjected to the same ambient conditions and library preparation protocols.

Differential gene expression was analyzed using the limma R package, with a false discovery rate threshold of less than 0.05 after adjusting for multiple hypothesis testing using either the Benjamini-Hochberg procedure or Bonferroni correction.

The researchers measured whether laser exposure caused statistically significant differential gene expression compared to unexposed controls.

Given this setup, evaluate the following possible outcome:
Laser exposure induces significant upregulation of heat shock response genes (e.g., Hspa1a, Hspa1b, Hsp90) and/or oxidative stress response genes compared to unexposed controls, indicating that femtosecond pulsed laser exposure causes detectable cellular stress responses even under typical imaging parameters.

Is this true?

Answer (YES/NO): NO